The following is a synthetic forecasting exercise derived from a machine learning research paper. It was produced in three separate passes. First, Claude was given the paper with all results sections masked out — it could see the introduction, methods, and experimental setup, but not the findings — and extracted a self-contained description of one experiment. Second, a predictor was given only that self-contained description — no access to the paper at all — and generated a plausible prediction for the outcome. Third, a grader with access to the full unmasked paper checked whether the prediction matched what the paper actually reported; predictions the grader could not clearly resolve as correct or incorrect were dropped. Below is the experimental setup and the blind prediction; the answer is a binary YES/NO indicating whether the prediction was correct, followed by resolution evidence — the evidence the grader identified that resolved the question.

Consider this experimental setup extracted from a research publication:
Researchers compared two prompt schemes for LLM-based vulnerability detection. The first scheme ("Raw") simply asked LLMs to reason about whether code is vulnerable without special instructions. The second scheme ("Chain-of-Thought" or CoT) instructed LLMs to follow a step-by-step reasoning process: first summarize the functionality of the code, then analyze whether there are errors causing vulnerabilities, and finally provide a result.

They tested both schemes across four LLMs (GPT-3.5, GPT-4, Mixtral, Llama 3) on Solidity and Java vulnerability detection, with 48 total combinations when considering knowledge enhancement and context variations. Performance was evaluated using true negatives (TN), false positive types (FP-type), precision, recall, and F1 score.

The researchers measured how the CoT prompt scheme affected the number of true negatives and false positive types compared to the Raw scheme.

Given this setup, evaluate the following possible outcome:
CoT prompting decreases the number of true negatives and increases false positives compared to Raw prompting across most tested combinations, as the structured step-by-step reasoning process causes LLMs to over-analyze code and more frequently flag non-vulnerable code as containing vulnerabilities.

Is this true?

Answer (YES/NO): NO